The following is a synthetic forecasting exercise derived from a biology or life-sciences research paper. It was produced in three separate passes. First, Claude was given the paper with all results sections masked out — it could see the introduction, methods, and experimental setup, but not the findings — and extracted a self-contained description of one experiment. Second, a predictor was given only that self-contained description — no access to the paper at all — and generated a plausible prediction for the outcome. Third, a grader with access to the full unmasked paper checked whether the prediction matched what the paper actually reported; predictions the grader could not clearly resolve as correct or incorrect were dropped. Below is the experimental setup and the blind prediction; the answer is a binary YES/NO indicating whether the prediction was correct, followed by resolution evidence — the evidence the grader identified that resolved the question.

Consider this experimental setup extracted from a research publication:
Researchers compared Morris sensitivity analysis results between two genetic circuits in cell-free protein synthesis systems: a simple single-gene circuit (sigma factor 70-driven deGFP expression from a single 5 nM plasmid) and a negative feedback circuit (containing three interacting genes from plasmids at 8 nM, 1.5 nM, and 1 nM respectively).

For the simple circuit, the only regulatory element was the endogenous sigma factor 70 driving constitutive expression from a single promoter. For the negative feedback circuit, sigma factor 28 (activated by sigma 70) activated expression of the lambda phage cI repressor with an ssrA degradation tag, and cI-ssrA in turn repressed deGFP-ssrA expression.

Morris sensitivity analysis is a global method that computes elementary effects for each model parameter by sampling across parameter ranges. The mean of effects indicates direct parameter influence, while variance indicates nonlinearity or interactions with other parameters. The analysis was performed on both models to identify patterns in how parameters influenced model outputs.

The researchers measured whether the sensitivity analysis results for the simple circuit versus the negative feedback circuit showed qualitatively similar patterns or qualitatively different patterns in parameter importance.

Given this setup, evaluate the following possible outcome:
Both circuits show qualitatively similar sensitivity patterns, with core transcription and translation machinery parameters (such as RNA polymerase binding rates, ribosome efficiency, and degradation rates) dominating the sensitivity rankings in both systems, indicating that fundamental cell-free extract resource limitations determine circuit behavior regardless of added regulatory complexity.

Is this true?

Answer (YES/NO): NO